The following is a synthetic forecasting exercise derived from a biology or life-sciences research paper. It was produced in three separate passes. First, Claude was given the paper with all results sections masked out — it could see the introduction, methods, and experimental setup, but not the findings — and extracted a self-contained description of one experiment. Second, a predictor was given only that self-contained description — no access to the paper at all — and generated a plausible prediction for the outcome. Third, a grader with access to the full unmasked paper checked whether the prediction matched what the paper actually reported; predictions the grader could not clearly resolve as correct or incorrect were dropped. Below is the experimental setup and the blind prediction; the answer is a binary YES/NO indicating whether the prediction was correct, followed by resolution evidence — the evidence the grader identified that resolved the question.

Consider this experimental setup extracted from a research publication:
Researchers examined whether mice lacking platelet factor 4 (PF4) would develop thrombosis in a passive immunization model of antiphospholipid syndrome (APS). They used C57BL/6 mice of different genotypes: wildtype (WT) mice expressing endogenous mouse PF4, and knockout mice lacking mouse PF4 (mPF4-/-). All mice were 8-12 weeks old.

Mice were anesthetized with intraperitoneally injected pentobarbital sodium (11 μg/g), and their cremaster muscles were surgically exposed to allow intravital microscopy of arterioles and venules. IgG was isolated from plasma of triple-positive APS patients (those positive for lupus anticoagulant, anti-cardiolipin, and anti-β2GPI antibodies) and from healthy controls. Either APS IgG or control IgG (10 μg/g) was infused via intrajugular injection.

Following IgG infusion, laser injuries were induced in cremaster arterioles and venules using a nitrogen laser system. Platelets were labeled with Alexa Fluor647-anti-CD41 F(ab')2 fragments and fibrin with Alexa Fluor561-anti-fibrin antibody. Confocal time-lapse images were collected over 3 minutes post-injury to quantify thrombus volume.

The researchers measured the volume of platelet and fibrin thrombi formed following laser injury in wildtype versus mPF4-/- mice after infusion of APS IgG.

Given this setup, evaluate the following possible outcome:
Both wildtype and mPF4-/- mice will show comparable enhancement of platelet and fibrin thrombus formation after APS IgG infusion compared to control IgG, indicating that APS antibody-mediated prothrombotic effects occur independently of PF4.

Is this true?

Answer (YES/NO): NO